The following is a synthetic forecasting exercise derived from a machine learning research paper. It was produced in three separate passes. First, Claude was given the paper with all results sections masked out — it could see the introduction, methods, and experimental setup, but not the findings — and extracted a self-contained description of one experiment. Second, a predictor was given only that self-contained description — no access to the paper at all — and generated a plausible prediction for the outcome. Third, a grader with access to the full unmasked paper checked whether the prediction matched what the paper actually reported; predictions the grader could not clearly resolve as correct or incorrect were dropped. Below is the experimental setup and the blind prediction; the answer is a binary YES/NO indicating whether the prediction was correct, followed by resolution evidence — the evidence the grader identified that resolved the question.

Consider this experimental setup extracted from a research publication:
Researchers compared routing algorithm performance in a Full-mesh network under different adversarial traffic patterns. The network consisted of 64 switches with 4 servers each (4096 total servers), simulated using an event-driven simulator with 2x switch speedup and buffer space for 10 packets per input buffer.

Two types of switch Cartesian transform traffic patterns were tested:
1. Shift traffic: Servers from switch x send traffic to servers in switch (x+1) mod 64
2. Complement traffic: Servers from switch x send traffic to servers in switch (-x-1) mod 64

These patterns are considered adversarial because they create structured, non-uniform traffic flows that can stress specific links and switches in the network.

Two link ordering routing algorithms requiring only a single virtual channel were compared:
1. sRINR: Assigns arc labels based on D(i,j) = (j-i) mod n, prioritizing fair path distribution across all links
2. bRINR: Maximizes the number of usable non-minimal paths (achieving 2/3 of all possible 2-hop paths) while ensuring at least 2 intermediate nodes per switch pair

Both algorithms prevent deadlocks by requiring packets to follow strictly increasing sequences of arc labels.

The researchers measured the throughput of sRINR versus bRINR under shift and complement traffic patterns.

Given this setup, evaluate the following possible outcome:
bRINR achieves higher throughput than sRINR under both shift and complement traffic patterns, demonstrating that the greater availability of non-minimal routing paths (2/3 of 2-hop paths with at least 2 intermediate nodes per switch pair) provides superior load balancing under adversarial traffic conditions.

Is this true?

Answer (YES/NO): NO